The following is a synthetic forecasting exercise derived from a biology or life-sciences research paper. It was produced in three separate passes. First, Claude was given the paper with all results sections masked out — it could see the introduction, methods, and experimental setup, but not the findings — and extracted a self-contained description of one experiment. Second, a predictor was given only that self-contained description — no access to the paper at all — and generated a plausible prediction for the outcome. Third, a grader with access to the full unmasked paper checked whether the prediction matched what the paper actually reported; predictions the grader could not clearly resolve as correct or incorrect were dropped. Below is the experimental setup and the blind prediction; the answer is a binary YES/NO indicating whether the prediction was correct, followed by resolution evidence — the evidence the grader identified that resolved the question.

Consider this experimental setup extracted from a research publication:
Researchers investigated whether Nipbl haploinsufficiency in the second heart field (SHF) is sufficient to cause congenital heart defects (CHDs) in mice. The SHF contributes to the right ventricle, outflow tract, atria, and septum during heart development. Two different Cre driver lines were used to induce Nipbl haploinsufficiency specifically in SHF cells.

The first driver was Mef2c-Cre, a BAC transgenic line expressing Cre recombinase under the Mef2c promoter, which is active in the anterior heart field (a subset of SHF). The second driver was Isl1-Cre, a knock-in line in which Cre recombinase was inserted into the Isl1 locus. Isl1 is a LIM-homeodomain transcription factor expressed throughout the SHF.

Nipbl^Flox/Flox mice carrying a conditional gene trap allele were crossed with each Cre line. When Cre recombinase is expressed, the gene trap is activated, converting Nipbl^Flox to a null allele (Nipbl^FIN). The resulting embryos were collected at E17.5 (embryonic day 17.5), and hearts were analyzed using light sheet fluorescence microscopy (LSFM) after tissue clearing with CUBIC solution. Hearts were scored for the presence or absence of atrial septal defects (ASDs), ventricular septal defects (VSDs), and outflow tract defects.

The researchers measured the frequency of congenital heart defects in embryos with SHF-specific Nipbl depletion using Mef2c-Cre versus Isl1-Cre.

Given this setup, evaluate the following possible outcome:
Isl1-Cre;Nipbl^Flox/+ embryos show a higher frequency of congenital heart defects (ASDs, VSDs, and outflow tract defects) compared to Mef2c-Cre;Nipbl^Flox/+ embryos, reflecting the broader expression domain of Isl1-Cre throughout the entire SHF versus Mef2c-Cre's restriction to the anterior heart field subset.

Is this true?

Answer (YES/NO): NO